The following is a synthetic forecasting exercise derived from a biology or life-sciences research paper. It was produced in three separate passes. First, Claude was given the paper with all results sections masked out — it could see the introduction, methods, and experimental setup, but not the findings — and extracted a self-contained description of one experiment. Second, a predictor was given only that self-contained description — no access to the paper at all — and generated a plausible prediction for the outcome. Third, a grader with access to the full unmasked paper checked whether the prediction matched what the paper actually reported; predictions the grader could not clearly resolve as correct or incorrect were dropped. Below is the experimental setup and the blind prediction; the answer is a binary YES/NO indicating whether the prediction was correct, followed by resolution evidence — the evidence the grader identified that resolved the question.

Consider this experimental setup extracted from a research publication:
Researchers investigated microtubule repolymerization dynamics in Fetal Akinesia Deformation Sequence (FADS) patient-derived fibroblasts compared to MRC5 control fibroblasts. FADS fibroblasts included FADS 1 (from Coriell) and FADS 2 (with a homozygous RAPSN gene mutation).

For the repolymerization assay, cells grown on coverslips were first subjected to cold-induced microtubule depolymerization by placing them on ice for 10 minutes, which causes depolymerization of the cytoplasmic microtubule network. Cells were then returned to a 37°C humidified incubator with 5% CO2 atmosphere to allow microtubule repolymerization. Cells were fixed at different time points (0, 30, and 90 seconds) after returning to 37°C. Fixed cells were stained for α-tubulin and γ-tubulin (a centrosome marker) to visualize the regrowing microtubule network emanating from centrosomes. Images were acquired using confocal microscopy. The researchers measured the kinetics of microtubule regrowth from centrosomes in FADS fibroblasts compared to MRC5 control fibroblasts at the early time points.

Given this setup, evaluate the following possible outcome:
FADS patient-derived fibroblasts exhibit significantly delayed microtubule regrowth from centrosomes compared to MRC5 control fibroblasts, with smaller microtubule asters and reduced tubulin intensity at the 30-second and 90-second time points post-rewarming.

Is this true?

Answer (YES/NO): NO